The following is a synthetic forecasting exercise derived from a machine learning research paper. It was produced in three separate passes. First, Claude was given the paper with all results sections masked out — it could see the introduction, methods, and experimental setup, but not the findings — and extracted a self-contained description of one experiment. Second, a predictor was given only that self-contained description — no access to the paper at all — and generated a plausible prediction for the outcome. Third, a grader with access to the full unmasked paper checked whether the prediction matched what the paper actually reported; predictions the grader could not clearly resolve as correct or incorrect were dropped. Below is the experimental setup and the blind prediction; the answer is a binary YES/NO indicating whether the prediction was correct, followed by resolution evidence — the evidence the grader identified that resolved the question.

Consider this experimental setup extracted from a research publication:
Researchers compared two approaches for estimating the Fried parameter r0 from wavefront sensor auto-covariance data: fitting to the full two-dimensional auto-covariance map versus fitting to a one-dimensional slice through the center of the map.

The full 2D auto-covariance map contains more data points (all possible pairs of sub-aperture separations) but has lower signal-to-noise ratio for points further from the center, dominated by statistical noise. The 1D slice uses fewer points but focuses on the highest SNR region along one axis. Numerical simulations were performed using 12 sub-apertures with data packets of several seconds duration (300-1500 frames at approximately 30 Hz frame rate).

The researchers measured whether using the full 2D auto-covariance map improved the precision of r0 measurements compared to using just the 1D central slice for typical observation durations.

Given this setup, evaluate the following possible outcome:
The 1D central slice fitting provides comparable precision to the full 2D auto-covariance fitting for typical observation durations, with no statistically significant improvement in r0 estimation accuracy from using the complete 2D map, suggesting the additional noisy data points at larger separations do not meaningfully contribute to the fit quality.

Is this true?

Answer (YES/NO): YES